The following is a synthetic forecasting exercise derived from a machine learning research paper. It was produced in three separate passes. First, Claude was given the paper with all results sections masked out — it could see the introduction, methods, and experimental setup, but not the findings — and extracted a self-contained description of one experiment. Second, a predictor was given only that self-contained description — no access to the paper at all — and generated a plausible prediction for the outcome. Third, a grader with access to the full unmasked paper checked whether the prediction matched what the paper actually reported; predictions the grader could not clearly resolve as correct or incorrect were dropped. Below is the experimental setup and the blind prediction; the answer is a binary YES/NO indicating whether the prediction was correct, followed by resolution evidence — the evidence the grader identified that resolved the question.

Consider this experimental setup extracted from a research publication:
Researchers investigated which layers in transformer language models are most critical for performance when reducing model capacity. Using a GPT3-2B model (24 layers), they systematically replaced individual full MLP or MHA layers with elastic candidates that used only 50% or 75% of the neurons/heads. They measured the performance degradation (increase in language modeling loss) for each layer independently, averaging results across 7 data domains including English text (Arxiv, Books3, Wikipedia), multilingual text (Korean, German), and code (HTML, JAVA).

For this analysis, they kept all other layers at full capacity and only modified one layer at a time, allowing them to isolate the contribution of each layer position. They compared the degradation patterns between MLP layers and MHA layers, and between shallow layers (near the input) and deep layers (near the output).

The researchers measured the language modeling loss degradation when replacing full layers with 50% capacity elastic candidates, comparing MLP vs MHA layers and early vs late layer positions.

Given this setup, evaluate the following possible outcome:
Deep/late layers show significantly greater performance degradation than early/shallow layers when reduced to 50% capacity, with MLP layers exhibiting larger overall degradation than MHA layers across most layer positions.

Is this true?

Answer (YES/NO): YES